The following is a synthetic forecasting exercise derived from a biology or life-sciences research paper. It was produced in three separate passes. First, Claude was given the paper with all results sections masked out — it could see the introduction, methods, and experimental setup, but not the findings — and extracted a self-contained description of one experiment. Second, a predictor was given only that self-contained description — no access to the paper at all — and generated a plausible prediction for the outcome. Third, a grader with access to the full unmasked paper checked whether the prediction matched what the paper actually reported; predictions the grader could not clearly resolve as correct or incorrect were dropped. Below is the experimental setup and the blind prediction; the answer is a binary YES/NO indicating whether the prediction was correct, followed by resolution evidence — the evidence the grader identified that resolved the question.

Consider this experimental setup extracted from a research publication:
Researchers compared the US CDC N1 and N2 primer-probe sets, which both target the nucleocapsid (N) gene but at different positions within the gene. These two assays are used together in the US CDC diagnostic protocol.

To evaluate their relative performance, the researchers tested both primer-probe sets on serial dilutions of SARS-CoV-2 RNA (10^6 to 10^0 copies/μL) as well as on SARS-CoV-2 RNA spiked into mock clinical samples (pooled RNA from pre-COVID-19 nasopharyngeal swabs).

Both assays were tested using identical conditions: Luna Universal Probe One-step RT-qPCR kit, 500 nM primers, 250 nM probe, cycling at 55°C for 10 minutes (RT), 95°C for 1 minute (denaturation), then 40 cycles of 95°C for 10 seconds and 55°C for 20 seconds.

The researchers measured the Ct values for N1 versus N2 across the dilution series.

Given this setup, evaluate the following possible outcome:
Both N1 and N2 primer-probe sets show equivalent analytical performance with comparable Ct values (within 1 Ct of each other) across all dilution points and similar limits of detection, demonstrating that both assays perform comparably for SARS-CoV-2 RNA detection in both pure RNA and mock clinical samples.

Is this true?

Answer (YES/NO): NO